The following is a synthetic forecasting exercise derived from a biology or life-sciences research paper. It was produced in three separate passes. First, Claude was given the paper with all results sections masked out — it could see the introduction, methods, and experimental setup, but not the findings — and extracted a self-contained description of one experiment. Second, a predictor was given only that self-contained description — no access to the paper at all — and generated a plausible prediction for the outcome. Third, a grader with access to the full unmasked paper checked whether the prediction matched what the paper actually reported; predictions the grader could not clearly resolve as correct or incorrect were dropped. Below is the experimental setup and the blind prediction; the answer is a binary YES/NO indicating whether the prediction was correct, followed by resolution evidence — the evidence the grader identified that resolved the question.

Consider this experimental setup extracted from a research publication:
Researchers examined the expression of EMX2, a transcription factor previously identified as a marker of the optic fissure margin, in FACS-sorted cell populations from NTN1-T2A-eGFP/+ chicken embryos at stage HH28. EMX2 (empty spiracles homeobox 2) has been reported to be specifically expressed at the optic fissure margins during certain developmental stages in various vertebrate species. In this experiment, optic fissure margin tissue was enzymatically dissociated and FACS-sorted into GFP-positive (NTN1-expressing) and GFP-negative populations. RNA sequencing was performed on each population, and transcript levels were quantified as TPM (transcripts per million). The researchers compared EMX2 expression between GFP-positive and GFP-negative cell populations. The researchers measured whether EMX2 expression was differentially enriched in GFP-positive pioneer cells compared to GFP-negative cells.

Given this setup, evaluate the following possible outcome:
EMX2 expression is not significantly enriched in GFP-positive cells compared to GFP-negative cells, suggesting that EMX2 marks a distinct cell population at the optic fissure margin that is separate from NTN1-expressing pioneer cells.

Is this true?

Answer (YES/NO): YES